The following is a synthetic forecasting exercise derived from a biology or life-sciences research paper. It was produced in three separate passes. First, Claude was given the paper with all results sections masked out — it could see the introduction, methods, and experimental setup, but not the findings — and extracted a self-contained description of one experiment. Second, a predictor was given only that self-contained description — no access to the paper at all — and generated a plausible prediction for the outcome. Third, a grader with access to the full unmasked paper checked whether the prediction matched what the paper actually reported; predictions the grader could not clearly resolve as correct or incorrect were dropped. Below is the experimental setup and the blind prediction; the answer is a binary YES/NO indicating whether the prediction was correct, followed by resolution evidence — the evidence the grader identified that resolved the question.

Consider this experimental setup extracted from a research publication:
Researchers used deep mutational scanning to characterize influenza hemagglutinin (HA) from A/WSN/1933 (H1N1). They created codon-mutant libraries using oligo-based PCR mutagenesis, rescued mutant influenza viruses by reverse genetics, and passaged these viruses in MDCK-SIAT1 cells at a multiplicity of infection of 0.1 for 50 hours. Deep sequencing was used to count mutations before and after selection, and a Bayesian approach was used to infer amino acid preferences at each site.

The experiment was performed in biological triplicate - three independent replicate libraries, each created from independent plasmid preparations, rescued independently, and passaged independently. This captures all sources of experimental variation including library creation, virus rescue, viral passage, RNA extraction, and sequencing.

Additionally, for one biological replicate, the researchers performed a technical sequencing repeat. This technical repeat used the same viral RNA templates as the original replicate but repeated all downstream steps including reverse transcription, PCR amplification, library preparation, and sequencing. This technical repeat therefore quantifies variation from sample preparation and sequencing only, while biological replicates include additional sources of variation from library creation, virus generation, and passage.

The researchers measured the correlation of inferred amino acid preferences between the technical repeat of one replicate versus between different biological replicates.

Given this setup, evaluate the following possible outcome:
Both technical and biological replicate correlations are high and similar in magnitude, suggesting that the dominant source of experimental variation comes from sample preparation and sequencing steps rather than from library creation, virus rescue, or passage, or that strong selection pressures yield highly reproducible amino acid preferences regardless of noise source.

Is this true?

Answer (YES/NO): NO